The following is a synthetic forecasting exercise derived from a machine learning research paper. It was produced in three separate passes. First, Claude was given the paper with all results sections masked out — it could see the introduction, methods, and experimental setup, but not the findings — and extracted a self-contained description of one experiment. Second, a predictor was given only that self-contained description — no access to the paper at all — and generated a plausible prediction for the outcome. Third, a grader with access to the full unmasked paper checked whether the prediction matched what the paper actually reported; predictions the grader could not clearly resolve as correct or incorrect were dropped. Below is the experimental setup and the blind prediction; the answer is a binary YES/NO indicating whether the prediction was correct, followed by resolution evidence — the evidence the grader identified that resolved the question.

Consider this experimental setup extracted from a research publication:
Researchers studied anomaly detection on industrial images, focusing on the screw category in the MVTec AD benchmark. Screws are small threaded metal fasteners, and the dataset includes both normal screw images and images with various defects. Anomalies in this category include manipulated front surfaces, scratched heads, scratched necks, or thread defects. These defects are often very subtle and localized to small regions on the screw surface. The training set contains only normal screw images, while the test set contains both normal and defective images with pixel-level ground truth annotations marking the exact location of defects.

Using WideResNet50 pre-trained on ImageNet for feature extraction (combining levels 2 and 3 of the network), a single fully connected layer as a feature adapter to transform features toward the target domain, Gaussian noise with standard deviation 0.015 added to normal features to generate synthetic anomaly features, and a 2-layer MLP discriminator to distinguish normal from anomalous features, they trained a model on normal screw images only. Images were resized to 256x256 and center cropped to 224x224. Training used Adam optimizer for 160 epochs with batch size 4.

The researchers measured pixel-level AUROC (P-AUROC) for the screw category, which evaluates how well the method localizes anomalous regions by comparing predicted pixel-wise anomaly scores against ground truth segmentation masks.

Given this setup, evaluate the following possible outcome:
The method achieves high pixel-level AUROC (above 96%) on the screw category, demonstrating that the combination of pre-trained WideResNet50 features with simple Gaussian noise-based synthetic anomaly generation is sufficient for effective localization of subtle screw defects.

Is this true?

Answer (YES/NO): YES